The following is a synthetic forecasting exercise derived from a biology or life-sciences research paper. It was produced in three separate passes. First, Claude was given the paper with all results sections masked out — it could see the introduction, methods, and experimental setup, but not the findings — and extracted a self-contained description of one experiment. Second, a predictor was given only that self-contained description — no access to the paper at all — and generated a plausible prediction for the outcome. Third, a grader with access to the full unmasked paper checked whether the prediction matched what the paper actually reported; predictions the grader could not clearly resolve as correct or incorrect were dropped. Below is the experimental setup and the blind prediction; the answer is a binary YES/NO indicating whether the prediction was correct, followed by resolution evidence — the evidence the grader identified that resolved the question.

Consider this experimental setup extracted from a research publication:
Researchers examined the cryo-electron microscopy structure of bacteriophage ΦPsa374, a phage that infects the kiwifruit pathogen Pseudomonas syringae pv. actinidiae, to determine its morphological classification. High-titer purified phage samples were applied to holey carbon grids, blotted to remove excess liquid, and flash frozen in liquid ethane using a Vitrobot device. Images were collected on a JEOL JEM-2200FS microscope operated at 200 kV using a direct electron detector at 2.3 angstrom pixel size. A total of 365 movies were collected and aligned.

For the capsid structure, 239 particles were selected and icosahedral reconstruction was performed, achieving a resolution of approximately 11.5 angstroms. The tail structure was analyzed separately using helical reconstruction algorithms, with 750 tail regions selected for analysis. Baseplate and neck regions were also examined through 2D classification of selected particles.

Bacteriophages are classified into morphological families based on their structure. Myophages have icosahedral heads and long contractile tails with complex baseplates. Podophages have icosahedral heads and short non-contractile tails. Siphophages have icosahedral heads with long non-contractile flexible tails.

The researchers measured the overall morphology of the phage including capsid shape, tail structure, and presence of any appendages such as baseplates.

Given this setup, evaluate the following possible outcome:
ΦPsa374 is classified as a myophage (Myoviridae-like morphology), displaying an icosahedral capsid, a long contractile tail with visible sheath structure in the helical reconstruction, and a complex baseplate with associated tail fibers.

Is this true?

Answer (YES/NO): NO